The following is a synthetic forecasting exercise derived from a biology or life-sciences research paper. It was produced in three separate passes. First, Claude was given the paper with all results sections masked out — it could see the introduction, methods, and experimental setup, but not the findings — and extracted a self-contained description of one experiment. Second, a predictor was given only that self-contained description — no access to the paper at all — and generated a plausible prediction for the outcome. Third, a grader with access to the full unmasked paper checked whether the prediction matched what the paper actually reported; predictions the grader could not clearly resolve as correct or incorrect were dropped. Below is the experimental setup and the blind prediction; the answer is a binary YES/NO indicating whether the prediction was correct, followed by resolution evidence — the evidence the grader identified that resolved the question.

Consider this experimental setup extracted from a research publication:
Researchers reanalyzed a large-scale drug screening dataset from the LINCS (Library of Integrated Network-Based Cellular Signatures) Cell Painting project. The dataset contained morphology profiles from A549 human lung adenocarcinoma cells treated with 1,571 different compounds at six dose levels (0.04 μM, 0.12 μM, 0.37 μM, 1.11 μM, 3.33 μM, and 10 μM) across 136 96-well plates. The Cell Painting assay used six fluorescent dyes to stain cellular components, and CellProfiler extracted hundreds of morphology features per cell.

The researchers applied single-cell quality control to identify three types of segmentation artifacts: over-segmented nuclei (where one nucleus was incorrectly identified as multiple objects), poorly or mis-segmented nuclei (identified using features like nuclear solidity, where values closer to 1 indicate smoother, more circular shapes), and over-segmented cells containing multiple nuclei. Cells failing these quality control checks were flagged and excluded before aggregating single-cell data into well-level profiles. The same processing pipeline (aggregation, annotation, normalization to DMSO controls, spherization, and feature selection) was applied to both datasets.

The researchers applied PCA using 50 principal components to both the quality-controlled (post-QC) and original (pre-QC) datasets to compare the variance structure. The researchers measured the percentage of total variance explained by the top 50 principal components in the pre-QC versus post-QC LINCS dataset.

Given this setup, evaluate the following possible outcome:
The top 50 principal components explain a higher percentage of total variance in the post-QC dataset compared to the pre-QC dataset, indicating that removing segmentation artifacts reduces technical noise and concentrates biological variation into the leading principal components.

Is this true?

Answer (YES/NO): YES